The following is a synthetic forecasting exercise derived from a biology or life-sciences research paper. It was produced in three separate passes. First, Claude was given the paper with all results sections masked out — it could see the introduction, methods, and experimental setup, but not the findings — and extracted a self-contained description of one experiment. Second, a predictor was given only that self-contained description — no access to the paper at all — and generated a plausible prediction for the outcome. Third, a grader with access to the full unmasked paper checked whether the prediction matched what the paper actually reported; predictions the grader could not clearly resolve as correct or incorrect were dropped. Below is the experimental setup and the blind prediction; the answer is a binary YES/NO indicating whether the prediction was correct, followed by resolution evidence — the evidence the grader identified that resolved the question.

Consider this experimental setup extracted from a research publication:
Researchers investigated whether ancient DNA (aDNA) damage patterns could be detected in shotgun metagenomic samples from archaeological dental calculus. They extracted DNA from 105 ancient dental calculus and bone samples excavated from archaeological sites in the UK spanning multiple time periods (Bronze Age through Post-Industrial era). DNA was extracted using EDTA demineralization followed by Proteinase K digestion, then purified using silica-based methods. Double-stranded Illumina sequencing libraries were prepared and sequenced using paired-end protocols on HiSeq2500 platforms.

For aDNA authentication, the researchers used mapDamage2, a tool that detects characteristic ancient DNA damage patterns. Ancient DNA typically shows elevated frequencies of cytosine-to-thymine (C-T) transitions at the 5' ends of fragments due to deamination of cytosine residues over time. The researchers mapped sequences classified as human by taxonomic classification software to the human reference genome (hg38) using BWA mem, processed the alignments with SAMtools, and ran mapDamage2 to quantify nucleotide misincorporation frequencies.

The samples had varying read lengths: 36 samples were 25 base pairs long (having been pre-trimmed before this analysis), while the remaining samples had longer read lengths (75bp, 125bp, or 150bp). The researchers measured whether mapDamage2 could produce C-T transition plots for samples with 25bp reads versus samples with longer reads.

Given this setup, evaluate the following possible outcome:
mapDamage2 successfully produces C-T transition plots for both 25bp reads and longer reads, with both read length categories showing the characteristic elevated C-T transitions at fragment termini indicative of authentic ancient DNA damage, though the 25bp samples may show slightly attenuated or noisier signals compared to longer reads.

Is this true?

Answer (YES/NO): NO